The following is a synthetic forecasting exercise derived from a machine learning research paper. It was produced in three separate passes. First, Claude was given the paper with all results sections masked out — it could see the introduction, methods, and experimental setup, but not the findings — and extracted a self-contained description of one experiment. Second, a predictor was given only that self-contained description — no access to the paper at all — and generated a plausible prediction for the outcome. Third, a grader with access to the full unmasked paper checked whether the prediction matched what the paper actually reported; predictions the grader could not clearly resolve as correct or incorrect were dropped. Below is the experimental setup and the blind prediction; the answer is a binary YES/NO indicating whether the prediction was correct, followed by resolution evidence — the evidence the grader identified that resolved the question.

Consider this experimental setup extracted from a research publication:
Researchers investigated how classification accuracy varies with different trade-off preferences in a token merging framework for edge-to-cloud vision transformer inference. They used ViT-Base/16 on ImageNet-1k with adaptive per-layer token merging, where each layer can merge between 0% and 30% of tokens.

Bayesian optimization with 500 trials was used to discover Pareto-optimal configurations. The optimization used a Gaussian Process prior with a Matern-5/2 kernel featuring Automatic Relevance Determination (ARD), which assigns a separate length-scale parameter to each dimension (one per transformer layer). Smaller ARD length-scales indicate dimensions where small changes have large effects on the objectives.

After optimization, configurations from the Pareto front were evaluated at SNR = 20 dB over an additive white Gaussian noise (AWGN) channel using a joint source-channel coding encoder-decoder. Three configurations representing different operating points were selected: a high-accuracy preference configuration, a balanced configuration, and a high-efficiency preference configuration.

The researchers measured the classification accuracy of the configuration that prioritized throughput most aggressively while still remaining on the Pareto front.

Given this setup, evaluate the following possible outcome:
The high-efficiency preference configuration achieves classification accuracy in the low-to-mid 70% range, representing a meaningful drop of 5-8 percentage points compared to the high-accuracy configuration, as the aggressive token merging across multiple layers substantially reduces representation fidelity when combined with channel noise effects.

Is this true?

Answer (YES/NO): NO